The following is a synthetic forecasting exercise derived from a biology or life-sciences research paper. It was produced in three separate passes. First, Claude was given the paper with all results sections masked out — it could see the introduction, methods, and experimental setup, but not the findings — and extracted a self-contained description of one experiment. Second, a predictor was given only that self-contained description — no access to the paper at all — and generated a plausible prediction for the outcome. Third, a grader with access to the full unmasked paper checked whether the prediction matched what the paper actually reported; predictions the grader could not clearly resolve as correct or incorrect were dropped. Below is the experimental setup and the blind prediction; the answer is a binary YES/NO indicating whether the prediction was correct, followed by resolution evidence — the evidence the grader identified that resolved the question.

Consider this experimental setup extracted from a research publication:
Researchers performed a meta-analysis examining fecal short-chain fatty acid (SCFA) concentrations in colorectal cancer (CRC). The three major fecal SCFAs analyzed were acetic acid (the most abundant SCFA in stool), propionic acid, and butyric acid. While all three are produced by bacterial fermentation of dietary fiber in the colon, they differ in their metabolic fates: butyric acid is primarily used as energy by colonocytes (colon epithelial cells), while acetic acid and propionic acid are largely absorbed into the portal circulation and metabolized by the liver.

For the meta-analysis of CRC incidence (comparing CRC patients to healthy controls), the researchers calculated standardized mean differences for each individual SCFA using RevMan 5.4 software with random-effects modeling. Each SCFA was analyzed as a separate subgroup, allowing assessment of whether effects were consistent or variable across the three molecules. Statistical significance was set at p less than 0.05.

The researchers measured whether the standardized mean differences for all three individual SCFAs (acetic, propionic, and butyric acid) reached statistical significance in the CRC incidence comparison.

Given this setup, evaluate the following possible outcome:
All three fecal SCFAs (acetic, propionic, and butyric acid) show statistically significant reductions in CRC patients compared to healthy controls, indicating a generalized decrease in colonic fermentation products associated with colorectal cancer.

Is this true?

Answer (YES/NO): NO